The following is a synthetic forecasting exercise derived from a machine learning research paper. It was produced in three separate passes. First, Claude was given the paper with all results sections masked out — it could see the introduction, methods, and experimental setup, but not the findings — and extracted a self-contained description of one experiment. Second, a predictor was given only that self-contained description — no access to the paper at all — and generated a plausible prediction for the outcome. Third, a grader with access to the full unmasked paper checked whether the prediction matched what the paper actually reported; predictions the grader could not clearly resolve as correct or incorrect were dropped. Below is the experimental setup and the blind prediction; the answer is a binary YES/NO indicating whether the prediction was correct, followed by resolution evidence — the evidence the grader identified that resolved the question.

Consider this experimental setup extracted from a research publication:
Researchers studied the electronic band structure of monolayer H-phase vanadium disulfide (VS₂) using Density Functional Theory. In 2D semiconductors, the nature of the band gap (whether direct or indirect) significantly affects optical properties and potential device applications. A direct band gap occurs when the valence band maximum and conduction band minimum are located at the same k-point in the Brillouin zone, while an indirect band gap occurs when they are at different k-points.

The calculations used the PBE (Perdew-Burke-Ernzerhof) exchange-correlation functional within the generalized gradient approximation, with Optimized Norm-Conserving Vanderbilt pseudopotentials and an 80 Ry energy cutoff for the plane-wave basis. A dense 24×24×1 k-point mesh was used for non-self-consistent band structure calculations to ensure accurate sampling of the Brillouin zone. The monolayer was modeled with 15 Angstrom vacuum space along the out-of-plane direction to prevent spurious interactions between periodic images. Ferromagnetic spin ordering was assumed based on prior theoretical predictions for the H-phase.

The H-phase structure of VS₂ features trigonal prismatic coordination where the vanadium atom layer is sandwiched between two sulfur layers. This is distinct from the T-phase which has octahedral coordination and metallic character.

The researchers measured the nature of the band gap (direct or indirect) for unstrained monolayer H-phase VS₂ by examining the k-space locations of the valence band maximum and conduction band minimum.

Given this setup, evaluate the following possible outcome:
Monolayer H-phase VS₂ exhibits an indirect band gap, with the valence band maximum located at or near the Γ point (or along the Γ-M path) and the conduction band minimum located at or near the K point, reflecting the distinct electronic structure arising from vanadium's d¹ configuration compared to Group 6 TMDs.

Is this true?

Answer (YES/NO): NO